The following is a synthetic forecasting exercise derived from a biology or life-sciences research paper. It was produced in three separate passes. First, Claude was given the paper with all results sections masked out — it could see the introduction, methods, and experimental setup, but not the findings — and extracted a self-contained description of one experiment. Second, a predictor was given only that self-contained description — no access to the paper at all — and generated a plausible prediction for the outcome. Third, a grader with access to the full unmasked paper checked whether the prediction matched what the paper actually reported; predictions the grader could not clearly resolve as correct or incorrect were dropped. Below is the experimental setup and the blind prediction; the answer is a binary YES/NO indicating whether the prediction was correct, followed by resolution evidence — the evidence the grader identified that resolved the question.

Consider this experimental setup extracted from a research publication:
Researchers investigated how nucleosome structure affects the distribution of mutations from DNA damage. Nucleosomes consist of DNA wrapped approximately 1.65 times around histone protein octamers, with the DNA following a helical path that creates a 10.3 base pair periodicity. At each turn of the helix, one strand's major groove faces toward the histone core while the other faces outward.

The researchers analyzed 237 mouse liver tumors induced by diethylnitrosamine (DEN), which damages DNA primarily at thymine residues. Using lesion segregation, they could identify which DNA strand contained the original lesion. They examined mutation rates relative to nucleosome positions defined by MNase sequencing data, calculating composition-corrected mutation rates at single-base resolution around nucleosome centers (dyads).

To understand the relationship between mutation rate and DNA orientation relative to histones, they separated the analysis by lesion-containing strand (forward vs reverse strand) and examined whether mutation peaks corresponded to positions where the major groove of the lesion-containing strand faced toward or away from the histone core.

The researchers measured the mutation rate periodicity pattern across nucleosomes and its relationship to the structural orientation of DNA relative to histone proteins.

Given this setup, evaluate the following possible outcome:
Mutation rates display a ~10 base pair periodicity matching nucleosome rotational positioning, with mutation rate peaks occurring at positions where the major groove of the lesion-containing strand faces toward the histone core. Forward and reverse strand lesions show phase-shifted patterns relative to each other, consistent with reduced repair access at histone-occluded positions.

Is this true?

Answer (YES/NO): YES